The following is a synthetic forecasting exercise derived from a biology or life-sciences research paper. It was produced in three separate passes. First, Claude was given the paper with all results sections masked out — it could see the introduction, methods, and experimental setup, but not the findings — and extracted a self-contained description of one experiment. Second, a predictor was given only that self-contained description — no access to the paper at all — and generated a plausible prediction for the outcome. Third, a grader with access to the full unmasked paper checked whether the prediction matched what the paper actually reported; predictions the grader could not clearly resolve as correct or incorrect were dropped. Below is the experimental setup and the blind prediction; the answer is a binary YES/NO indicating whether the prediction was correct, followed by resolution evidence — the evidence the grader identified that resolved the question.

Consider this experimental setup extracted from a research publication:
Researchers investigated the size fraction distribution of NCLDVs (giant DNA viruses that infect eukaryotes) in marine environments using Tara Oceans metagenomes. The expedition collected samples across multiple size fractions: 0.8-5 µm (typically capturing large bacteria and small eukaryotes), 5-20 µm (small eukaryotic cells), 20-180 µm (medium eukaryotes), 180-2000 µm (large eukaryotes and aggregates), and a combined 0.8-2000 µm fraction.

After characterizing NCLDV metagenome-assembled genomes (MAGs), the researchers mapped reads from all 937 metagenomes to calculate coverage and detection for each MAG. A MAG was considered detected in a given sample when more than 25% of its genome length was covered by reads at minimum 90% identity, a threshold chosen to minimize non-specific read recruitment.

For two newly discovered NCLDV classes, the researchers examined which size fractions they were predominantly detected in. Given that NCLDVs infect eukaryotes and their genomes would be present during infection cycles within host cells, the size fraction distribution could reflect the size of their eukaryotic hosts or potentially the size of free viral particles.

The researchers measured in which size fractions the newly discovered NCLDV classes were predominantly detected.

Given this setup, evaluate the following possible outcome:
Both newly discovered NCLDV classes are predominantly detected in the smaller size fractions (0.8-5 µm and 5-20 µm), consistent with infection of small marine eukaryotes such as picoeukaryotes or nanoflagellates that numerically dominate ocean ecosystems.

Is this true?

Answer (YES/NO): NO